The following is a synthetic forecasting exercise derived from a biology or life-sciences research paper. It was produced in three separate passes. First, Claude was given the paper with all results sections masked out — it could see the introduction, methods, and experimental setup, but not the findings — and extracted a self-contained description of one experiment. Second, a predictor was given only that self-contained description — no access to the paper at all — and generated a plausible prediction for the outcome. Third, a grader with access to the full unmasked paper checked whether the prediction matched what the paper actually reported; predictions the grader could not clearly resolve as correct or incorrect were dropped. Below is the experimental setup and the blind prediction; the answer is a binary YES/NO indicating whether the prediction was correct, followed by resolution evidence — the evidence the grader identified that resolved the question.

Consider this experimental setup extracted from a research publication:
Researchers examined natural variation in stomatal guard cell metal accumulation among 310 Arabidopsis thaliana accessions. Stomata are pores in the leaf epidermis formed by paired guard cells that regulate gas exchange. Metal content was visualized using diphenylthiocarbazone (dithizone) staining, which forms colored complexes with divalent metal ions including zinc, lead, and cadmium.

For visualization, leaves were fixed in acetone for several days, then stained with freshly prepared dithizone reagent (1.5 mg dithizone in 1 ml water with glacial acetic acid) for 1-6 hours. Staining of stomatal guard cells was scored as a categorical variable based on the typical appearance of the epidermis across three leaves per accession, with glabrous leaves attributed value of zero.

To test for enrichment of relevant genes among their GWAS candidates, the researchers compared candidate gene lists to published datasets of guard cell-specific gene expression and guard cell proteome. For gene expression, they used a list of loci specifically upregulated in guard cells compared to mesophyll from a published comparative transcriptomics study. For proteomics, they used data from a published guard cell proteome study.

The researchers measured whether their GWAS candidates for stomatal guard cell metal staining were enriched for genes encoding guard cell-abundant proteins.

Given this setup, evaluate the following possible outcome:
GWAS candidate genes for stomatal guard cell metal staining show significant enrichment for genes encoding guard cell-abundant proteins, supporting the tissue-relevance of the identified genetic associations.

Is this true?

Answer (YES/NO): NO